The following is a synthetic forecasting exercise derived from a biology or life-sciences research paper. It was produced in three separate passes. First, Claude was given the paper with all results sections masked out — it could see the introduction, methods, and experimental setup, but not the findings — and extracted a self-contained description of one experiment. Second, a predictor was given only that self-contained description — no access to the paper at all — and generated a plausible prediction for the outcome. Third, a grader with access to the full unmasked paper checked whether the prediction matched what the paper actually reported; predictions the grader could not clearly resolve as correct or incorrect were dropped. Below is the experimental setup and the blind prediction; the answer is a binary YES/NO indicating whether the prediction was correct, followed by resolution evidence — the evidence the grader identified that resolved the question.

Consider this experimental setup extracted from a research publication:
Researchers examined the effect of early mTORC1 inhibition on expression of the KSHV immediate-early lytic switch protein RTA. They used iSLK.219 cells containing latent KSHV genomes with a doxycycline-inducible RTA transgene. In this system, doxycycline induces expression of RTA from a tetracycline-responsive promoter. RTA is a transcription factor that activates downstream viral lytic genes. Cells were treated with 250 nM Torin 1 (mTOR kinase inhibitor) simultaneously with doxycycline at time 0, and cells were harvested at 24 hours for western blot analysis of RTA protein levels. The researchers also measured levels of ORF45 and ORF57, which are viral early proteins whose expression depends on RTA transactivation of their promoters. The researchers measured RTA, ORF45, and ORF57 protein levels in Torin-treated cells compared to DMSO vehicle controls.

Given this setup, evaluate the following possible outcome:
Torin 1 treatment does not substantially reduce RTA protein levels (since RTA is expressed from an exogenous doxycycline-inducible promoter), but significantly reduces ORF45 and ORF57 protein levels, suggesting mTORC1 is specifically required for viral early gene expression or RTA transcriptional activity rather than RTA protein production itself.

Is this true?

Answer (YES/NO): NO